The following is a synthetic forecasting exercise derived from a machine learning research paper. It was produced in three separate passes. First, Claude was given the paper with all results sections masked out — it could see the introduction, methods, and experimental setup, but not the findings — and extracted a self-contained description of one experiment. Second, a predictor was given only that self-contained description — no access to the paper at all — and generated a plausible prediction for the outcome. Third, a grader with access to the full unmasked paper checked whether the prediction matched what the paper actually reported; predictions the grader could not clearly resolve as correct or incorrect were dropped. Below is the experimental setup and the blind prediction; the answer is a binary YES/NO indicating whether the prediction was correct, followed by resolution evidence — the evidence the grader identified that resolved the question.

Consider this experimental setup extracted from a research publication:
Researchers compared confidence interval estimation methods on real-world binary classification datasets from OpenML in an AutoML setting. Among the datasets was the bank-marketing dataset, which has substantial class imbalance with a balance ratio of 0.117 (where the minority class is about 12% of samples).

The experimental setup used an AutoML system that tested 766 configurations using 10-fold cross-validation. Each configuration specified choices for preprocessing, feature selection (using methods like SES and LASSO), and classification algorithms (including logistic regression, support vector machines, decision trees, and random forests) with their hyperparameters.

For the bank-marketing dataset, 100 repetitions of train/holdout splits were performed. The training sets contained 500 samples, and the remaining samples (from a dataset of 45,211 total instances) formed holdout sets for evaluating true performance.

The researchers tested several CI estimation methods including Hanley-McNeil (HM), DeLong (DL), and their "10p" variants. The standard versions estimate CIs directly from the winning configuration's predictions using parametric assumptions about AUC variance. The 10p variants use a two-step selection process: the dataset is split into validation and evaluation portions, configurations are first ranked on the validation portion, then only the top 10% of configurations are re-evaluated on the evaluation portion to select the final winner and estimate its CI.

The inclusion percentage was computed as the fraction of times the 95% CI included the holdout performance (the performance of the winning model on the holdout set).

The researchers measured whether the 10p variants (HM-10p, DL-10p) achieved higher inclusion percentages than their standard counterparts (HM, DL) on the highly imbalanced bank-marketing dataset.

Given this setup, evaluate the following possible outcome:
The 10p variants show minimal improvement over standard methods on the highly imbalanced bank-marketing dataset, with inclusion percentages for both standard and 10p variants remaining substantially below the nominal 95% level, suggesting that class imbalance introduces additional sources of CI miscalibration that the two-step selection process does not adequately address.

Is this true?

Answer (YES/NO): NO